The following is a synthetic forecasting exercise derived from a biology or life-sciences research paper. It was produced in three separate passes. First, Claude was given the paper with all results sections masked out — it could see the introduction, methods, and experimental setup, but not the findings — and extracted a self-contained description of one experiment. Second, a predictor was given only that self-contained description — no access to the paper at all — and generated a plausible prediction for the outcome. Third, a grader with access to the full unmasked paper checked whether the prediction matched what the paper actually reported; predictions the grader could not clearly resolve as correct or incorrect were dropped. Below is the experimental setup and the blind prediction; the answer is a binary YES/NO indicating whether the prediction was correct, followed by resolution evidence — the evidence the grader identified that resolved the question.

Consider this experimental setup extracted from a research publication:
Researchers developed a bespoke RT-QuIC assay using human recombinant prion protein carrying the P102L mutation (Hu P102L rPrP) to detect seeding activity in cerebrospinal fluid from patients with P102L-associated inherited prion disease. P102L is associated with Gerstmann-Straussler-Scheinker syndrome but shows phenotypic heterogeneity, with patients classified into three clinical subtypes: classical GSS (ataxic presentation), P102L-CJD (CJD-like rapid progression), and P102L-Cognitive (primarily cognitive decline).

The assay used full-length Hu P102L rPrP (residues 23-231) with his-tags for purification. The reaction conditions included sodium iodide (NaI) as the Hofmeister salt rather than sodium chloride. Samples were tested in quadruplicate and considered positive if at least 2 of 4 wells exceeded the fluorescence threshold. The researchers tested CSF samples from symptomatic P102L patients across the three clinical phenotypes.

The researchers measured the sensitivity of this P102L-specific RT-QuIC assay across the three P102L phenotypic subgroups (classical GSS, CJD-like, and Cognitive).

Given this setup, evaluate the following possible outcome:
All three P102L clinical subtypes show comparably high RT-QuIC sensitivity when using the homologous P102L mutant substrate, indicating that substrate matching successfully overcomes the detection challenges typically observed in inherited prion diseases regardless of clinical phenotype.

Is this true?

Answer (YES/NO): NO